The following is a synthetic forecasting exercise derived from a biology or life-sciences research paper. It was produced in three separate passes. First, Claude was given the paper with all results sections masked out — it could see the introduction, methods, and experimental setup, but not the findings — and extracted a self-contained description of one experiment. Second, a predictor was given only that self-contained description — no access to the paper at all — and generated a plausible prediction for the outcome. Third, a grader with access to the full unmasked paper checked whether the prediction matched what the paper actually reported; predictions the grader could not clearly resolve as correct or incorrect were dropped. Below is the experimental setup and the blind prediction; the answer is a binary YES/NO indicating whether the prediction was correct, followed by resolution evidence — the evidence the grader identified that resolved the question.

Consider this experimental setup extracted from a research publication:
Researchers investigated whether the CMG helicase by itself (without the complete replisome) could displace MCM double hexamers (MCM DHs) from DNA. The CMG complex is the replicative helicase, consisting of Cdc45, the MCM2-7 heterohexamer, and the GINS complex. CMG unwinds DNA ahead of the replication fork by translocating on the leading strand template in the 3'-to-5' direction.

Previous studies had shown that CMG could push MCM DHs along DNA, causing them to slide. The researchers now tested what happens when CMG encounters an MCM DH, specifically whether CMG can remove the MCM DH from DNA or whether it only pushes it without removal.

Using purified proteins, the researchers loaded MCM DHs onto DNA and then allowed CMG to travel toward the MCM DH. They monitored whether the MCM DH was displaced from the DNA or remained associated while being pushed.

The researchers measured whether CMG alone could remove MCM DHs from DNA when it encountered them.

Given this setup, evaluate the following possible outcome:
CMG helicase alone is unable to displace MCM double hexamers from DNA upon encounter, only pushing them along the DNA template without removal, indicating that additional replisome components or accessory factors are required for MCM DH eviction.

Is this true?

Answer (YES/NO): YES